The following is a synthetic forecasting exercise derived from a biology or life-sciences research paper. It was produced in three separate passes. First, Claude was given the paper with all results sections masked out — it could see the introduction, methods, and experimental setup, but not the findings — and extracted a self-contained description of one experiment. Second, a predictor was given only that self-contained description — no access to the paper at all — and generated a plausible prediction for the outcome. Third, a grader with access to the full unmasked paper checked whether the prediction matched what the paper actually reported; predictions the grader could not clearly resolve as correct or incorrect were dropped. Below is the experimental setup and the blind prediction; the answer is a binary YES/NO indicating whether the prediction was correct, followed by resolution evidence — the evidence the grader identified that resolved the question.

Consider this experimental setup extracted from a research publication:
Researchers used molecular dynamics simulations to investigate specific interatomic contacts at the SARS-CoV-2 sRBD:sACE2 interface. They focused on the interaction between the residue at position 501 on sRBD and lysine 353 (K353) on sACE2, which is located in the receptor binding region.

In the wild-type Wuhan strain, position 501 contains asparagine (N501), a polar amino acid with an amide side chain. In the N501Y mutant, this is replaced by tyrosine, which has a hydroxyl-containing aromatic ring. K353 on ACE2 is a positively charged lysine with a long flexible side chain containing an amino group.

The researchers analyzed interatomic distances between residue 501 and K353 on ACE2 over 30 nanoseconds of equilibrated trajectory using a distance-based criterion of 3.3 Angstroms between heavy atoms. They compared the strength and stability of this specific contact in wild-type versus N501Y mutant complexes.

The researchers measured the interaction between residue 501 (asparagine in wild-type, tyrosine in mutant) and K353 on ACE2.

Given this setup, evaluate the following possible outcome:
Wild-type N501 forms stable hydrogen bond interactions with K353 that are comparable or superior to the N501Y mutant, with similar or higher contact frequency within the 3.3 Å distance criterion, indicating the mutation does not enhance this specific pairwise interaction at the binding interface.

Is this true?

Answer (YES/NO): NO